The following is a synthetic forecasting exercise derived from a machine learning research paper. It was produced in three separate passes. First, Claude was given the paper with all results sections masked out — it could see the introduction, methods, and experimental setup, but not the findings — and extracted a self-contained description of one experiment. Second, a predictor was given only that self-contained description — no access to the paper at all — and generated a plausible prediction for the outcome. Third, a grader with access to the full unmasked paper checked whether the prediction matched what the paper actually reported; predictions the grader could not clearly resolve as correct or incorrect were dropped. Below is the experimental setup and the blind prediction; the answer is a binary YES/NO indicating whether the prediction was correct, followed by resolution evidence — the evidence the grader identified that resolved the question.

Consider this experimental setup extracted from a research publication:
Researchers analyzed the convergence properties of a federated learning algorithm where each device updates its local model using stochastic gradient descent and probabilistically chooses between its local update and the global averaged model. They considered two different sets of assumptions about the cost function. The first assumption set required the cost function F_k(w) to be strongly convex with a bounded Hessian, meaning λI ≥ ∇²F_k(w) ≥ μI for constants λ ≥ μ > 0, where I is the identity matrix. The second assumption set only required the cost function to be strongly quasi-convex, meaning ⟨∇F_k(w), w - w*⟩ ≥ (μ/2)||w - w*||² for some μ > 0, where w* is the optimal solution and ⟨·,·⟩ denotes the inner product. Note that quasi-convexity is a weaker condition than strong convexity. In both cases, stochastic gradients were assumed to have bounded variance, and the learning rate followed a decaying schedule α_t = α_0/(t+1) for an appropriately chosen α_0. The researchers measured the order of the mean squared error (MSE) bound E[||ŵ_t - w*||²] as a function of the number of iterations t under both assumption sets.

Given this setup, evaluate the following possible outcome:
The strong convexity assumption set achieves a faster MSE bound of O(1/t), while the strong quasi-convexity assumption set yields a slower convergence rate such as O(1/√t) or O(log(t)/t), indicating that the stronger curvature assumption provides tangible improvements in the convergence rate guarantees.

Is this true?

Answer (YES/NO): NO